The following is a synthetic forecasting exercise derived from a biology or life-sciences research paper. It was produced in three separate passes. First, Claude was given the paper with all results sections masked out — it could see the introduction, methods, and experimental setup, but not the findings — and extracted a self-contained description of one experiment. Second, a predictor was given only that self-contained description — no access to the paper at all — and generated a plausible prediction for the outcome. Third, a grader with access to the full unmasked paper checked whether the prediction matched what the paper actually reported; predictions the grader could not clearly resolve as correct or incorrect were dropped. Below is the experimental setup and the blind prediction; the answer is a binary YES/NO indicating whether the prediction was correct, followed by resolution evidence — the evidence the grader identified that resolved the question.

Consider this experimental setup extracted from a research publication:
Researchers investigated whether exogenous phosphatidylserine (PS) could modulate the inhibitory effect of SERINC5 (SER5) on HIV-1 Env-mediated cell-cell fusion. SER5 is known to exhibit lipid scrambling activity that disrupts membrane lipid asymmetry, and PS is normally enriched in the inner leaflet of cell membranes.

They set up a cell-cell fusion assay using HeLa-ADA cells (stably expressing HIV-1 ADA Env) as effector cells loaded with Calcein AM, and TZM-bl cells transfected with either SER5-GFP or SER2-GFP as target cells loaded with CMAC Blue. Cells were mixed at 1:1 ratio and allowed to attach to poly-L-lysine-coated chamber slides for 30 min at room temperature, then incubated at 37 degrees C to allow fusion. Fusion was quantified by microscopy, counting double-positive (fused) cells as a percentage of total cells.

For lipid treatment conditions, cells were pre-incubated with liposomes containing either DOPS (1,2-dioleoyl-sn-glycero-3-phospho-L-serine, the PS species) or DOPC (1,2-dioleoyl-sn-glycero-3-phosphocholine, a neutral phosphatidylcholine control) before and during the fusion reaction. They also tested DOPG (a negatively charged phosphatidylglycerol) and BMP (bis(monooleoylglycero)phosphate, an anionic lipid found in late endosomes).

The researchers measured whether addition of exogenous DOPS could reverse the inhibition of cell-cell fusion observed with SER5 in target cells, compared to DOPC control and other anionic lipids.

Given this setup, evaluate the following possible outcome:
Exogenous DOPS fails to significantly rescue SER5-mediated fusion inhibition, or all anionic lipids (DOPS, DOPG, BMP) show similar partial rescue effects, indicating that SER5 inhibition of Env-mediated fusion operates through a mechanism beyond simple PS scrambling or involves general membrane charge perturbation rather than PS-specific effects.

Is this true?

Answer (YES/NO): NO